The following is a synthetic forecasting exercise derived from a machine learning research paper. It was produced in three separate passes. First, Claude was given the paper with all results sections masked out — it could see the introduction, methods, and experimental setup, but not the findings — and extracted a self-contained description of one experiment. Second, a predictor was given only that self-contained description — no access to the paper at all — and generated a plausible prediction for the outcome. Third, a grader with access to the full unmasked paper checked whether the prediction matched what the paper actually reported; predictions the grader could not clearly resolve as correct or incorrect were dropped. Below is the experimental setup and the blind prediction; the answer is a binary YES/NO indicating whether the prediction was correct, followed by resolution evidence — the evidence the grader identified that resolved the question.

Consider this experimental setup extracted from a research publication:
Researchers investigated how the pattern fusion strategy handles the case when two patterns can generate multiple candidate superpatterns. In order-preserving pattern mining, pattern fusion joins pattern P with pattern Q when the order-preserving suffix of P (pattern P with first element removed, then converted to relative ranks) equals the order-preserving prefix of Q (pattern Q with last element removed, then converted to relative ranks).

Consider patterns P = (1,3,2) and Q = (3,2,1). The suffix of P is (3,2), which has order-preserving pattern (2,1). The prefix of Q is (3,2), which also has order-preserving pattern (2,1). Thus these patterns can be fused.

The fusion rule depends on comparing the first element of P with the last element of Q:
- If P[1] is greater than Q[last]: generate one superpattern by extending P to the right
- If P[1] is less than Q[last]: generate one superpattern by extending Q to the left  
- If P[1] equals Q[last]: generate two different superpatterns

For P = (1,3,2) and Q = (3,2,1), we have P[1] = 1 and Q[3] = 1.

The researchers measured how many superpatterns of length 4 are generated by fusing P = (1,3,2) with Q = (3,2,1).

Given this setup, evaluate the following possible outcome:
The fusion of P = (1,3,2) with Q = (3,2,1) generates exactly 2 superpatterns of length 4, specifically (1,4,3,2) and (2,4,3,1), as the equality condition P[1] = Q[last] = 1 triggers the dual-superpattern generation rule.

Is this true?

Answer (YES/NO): YES